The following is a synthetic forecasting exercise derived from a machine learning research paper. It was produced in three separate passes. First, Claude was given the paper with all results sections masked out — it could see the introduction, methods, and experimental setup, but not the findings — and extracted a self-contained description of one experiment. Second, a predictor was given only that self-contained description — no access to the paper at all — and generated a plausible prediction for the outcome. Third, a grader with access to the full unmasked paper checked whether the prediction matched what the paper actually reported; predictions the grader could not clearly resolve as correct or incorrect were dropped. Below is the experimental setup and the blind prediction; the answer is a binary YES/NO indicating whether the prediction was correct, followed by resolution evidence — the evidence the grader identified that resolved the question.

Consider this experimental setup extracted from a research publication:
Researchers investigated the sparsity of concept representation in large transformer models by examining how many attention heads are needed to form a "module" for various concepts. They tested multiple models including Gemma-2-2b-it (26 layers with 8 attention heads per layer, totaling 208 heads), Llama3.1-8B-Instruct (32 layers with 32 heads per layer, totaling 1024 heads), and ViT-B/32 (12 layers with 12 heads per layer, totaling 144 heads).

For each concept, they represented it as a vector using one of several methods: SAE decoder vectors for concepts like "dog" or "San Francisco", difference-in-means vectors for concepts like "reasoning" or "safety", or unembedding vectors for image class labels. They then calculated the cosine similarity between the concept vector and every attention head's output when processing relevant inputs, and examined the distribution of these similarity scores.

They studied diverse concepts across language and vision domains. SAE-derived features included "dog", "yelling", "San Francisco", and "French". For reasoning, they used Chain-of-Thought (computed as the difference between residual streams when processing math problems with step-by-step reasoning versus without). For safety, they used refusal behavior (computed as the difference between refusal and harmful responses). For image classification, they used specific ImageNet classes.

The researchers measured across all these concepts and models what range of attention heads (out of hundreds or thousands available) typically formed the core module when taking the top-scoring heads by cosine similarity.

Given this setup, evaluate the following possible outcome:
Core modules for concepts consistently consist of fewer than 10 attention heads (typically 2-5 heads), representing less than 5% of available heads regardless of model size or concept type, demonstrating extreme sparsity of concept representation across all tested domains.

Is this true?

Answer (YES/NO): NO